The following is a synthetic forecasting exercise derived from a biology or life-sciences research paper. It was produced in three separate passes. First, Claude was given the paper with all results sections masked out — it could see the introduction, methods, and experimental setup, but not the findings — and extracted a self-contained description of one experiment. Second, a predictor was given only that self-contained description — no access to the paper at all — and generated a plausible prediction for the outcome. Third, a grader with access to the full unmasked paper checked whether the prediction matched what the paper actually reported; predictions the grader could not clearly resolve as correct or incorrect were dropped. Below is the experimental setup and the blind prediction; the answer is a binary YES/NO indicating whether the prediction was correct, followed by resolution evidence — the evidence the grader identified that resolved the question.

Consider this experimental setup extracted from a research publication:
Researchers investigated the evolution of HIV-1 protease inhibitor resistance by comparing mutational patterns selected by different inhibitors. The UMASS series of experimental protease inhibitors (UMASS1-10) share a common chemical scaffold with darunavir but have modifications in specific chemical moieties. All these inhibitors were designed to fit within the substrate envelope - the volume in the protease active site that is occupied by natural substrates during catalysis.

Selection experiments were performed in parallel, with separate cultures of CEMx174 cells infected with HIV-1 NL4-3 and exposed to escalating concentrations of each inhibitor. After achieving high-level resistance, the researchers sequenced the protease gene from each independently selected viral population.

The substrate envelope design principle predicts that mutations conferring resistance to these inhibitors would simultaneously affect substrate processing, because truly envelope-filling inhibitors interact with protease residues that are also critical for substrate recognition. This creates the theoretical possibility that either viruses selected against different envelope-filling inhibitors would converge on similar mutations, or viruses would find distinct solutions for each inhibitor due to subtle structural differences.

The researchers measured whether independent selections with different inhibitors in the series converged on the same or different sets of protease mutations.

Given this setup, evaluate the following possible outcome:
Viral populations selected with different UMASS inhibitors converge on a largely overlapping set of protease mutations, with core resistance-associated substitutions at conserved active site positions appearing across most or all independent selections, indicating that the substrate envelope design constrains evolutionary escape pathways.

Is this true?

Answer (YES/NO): NO